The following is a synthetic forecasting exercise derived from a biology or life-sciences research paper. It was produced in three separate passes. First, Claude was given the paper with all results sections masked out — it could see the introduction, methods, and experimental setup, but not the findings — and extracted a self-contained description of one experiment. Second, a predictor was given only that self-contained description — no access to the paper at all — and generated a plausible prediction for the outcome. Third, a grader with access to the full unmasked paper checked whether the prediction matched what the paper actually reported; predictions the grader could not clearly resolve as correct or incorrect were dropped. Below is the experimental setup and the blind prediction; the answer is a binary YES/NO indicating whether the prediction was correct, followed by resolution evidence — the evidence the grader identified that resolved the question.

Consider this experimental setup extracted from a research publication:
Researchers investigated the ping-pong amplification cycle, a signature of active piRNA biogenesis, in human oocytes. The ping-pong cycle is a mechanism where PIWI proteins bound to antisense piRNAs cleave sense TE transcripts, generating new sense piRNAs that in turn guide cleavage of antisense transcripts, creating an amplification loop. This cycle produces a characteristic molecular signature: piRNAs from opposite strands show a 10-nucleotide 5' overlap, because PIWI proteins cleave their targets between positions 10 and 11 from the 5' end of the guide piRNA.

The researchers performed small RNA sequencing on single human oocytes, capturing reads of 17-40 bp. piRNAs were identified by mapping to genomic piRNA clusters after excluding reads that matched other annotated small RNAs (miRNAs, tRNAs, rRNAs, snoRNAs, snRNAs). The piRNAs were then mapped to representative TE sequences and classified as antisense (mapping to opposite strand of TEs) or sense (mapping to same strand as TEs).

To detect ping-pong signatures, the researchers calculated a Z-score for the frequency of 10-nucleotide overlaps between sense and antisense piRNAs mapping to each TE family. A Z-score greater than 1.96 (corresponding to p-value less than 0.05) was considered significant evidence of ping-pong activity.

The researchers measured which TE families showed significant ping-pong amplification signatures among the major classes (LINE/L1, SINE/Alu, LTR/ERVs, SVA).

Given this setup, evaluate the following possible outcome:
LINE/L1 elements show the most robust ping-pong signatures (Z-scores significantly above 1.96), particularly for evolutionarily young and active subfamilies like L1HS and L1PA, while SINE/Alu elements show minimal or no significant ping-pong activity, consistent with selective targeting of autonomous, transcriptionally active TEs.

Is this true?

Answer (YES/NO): NO